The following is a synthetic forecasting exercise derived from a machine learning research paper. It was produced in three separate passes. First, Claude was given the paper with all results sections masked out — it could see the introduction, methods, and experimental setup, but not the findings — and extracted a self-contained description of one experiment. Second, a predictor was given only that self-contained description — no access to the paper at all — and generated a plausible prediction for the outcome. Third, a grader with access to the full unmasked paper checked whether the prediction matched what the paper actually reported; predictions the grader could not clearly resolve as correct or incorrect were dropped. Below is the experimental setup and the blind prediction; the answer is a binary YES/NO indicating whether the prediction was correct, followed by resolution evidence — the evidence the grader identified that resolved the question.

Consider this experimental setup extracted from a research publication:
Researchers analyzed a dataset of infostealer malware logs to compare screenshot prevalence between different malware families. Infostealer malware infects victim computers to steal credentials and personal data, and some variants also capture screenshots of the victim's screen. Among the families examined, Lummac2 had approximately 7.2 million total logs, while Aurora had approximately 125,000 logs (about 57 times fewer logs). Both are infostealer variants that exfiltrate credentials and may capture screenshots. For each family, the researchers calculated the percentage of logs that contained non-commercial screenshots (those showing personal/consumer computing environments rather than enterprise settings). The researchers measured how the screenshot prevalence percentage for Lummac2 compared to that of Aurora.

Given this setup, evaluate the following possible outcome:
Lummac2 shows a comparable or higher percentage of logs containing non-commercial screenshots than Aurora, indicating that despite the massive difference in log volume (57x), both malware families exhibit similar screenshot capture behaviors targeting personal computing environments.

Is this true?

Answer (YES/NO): NO